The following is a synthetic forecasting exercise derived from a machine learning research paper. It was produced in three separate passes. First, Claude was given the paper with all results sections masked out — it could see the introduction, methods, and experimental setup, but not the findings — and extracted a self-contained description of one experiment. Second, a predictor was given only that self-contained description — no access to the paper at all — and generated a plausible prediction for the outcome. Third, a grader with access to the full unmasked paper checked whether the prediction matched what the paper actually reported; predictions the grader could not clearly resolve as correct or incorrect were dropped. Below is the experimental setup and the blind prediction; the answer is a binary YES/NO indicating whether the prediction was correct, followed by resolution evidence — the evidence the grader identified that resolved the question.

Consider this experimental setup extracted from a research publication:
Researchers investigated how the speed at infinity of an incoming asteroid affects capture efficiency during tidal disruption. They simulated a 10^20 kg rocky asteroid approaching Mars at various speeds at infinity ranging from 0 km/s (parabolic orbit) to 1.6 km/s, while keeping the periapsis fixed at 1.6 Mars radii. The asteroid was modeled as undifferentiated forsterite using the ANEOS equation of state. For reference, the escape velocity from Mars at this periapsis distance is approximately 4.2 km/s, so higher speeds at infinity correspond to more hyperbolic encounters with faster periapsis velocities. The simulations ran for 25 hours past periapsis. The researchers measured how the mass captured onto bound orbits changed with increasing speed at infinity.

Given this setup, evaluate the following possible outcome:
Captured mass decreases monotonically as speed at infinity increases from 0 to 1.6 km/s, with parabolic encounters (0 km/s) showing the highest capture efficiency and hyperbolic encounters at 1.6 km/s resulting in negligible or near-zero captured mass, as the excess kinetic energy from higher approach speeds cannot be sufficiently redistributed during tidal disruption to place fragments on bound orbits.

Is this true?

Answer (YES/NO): YES